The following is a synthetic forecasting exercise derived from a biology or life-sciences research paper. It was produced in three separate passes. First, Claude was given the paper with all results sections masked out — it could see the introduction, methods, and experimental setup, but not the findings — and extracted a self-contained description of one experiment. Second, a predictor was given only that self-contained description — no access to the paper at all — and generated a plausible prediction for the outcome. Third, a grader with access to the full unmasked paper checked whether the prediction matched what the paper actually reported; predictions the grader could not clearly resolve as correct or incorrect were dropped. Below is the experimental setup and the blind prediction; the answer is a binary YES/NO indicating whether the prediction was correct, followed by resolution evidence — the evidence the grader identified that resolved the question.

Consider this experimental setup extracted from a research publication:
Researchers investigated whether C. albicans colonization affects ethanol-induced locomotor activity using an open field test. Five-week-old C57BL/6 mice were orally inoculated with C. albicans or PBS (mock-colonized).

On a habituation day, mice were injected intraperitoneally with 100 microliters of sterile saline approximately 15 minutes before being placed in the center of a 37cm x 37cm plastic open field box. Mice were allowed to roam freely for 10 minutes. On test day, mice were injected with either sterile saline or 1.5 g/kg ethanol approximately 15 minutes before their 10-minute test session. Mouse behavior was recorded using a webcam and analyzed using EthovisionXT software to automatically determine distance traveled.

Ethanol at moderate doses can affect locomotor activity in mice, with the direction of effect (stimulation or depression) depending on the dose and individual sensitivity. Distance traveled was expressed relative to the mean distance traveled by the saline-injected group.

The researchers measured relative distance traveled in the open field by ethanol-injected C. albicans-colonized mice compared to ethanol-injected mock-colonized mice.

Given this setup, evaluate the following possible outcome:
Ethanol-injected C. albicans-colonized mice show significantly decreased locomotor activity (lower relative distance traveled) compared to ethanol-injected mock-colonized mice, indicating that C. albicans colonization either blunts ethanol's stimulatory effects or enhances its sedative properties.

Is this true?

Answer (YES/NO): YES